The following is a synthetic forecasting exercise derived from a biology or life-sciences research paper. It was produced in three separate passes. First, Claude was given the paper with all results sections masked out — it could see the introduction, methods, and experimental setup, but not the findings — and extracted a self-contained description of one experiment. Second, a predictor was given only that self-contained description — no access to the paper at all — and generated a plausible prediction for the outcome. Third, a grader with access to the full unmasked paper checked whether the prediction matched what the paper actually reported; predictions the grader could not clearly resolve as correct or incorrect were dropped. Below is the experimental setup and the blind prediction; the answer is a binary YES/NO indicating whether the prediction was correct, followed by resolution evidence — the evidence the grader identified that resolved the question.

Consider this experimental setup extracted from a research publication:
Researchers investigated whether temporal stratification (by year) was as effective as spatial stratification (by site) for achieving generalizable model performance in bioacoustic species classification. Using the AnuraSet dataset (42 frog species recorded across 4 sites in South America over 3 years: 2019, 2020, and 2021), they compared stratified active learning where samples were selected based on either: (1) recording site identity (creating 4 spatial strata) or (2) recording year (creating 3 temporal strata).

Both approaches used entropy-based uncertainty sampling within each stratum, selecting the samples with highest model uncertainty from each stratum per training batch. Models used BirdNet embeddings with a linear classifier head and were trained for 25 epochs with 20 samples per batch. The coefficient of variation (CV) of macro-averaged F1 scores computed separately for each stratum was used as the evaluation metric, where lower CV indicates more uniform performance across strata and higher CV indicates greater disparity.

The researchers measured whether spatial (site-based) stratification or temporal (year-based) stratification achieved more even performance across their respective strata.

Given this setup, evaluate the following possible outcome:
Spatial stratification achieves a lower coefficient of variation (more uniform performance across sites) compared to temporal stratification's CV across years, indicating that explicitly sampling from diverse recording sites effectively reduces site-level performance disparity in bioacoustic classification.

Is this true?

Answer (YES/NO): YES